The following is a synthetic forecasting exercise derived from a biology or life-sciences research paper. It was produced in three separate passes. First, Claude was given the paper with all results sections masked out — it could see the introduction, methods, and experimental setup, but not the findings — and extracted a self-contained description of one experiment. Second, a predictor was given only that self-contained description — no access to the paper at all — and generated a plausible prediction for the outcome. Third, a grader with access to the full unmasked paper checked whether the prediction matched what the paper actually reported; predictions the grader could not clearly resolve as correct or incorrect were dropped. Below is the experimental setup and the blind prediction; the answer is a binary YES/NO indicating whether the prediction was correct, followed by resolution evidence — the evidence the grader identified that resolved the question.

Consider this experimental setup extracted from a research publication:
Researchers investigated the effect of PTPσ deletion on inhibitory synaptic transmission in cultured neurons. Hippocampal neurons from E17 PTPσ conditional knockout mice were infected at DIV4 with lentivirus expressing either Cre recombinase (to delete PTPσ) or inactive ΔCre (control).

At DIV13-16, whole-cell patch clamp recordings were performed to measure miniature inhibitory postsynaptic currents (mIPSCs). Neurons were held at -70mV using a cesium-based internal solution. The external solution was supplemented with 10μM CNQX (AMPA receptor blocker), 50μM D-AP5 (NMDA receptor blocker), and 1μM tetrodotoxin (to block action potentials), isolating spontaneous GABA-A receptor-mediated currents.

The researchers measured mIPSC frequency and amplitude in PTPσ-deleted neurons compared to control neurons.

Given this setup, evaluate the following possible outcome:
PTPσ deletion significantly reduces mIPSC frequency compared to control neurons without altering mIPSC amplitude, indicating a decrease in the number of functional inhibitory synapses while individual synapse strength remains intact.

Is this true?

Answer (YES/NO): NO